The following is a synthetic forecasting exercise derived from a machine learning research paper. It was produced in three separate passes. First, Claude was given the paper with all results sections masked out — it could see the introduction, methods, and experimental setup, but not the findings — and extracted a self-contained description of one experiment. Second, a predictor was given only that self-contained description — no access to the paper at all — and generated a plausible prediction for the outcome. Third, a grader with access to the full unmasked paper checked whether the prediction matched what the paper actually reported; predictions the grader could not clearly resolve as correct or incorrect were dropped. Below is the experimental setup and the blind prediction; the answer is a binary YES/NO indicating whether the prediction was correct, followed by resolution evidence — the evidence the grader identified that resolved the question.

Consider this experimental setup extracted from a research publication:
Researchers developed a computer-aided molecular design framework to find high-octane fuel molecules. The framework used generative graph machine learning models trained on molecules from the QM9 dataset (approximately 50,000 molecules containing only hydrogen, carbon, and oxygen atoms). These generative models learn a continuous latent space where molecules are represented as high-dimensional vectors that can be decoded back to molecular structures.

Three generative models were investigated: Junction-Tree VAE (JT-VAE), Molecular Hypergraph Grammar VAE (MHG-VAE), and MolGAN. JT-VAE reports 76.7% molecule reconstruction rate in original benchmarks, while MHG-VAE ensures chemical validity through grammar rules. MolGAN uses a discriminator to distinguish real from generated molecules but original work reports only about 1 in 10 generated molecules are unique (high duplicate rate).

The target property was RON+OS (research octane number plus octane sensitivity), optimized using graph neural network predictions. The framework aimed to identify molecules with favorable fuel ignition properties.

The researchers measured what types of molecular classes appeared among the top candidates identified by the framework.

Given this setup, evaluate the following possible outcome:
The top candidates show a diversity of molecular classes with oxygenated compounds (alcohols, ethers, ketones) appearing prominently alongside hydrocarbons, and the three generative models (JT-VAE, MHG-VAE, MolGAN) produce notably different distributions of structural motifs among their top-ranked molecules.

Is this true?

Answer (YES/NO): YES